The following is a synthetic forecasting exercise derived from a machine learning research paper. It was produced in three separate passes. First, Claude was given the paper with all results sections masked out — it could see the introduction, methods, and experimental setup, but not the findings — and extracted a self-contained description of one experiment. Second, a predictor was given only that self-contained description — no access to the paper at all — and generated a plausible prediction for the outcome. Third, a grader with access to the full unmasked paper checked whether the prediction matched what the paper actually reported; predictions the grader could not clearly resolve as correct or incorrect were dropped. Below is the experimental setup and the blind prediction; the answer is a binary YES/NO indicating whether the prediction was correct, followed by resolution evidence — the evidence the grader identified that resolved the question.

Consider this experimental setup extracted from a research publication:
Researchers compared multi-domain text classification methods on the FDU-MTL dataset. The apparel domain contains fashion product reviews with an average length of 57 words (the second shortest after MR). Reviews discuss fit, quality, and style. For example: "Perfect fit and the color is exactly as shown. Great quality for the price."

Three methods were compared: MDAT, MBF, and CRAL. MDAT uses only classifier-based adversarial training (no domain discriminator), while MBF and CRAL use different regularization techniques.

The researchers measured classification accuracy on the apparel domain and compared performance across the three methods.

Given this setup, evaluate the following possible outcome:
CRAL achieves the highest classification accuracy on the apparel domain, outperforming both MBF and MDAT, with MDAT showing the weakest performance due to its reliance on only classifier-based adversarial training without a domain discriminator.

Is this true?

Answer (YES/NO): NO